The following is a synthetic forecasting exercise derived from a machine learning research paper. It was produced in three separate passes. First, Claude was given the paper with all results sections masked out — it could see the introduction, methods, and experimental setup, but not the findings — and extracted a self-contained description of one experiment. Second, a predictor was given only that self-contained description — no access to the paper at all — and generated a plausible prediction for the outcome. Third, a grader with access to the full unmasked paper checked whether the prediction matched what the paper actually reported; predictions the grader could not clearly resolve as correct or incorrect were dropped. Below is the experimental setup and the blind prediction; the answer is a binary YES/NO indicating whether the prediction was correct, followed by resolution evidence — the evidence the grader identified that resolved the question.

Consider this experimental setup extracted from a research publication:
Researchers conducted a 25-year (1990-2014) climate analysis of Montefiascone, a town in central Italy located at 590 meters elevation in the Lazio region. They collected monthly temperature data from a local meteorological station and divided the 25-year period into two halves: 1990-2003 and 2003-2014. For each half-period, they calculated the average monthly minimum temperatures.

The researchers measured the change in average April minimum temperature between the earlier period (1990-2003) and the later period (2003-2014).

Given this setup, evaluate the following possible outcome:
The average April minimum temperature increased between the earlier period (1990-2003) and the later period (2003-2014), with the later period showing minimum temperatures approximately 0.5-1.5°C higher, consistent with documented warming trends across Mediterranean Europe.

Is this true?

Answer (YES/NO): NO